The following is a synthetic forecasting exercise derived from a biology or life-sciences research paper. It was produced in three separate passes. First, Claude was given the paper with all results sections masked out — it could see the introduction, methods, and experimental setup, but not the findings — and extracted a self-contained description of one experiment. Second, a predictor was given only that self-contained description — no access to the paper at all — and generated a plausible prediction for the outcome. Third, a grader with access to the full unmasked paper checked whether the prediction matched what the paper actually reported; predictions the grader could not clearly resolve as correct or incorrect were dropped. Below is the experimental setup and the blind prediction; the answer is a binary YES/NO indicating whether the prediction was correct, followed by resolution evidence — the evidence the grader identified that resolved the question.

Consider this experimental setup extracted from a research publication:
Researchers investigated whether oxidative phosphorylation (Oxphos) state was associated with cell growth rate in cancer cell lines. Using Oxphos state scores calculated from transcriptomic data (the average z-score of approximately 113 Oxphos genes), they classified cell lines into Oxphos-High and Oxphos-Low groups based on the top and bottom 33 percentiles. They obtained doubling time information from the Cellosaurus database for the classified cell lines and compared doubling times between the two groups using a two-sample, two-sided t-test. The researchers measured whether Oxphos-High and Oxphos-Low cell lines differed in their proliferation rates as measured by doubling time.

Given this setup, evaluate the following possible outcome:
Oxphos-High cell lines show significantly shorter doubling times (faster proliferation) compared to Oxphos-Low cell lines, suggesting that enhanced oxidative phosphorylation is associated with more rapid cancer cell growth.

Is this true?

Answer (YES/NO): NO